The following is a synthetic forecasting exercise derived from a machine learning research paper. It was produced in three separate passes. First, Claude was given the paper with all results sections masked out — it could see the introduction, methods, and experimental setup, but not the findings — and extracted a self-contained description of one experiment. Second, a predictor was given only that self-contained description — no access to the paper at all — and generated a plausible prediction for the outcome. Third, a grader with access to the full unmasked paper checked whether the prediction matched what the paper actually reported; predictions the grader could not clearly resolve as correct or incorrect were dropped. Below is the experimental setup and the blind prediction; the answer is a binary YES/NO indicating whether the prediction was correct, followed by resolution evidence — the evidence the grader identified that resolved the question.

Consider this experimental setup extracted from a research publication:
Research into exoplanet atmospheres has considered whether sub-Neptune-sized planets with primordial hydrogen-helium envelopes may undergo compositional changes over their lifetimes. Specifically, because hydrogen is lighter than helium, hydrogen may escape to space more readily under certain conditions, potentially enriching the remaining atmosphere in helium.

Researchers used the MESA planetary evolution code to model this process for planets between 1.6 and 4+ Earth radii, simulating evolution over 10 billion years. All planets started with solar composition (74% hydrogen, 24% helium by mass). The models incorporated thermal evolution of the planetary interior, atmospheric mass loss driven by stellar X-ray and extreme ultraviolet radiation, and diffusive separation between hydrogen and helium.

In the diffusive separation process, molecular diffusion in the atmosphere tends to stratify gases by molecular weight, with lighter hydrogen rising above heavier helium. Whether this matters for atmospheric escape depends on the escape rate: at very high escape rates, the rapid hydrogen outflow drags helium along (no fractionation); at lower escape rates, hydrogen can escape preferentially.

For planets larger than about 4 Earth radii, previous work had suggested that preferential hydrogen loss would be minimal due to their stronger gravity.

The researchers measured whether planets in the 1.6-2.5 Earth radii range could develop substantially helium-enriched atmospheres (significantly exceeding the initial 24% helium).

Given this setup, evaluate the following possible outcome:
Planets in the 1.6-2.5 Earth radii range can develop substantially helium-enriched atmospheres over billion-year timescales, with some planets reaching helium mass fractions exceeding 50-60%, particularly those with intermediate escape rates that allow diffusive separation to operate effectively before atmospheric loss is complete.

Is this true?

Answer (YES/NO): YES